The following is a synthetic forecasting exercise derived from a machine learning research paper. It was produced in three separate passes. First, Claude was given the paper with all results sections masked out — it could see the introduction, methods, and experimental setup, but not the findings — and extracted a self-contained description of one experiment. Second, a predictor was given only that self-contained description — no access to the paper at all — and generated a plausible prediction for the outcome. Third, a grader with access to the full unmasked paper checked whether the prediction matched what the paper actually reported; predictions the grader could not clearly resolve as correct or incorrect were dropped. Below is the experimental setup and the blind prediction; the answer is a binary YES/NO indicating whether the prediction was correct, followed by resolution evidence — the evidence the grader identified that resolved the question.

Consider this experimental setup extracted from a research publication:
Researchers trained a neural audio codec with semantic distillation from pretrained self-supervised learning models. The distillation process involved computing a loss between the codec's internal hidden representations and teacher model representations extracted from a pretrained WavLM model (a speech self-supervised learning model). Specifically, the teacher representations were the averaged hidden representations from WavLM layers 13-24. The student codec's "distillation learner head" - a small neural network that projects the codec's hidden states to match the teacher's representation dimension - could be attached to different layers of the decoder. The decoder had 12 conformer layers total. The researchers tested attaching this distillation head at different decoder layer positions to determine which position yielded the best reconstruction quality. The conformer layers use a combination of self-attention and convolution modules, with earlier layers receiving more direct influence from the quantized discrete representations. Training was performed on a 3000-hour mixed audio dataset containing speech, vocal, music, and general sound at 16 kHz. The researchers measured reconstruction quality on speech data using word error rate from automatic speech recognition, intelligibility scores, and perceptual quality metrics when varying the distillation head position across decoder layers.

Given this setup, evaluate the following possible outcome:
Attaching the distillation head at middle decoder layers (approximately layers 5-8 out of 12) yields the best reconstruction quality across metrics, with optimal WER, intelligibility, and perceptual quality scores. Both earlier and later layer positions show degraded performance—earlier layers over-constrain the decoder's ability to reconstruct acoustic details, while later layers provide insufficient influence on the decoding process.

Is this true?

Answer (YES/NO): NO